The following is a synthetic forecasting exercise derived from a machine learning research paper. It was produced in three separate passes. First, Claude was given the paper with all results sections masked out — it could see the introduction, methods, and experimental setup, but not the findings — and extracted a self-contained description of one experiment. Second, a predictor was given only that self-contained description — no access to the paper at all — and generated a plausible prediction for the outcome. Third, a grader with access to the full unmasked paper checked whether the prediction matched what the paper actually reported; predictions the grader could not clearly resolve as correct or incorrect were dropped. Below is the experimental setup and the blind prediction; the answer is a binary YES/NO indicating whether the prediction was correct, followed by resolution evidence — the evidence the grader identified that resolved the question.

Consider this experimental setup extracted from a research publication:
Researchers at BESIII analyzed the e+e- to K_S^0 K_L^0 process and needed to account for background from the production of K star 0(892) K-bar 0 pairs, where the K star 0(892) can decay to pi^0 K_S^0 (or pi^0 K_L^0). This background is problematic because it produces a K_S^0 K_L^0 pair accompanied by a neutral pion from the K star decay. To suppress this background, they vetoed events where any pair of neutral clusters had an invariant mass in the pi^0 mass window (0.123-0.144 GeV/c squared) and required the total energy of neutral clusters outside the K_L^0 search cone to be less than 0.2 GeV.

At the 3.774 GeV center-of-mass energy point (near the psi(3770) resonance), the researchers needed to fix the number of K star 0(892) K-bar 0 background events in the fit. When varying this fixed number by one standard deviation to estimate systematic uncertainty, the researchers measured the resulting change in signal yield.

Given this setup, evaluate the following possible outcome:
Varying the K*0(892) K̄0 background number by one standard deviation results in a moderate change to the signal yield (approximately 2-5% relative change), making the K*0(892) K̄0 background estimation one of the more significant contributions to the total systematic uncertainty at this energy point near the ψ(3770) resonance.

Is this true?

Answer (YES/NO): NO